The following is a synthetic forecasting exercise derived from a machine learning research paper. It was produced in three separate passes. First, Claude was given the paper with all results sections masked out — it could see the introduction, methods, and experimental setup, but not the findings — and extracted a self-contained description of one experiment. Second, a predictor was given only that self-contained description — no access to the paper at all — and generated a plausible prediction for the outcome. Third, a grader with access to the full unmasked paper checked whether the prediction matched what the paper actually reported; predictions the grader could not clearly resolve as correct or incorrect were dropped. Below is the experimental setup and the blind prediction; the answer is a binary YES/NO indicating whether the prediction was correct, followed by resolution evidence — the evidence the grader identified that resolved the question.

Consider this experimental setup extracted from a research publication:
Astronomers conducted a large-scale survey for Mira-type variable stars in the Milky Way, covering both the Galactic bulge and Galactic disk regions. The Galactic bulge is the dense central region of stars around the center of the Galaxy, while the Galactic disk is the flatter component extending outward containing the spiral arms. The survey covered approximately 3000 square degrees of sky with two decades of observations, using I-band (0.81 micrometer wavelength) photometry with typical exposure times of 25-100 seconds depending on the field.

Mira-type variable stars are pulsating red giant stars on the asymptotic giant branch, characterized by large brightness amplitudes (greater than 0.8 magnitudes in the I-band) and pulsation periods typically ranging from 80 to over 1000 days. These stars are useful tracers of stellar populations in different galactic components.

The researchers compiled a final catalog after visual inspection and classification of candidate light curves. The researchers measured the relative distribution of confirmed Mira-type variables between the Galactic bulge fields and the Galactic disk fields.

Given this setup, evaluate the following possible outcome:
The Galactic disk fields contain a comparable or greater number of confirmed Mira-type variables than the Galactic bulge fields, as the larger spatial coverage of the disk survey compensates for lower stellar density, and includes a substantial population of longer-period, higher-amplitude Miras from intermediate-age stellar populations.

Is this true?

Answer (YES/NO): NO